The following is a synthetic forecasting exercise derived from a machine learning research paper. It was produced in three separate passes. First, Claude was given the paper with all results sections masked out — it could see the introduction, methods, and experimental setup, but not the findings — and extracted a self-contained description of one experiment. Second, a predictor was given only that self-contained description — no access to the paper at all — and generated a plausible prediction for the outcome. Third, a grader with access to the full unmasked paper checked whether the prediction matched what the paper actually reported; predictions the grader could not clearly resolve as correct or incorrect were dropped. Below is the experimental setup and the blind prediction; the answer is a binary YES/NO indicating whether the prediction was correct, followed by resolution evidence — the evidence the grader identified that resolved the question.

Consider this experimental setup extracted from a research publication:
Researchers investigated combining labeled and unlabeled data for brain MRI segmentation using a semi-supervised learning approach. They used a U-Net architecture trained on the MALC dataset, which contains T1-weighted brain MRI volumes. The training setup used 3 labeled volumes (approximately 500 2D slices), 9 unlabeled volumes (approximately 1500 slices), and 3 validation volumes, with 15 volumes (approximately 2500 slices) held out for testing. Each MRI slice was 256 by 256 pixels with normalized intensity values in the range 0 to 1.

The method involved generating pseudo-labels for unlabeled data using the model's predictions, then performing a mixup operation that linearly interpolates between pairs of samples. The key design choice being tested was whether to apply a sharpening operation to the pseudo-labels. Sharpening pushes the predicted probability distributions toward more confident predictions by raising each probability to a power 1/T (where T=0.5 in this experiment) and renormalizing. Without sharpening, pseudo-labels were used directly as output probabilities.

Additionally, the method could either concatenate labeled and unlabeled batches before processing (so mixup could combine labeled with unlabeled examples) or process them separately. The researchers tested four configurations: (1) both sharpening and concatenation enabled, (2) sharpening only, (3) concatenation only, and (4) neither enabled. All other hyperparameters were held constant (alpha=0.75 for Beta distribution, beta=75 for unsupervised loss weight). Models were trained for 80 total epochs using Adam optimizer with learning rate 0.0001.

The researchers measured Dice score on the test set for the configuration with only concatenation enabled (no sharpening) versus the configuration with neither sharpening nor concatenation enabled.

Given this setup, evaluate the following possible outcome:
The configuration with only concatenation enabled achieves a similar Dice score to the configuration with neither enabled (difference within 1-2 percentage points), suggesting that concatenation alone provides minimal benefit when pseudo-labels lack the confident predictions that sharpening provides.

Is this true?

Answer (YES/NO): NO